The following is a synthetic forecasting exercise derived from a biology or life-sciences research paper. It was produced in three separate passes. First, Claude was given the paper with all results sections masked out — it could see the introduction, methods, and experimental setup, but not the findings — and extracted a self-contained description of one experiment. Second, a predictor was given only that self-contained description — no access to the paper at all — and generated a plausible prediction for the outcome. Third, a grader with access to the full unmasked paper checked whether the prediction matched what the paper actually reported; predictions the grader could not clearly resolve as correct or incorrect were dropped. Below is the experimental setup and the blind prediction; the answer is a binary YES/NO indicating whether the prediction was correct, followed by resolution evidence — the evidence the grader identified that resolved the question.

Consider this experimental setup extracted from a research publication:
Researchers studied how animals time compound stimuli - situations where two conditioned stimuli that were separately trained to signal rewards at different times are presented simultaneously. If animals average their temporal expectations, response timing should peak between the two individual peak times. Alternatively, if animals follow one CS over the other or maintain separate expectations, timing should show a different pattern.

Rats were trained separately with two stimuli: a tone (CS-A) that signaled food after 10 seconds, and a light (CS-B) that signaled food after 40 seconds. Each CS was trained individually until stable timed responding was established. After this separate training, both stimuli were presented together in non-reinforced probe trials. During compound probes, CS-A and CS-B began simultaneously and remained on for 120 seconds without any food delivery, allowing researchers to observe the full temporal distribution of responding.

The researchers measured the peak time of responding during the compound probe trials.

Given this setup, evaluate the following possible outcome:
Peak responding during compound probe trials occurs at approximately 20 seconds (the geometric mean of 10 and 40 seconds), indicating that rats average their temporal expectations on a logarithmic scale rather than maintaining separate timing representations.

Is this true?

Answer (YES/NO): YES